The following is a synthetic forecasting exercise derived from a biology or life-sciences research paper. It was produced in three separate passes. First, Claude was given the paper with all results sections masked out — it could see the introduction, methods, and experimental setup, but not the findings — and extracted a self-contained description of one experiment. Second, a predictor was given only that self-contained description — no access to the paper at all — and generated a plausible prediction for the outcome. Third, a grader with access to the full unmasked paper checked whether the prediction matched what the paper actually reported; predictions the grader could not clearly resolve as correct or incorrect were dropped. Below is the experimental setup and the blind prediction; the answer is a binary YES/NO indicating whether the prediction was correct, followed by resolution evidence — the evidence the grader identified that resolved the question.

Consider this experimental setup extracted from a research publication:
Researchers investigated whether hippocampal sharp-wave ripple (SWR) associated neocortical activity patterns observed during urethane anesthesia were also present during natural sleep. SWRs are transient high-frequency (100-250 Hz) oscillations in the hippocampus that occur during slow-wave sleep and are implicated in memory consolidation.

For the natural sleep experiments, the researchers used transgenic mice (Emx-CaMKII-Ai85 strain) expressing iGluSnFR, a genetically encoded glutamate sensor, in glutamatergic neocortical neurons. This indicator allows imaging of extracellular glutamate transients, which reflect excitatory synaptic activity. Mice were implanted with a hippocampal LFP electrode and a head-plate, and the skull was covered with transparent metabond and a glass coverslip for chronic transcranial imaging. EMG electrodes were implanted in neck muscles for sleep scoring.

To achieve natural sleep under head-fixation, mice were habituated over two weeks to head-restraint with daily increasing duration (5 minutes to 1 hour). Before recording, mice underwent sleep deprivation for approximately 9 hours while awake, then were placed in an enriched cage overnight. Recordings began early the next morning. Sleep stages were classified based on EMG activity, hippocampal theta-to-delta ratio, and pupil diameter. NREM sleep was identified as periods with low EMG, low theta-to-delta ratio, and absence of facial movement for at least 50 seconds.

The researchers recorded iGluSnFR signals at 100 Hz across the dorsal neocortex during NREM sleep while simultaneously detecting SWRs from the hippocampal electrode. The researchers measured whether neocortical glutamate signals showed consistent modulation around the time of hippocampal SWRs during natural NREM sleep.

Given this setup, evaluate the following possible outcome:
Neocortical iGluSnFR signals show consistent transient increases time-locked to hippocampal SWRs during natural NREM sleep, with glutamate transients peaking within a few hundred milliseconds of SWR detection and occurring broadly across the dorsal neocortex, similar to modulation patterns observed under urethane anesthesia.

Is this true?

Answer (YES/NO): YES